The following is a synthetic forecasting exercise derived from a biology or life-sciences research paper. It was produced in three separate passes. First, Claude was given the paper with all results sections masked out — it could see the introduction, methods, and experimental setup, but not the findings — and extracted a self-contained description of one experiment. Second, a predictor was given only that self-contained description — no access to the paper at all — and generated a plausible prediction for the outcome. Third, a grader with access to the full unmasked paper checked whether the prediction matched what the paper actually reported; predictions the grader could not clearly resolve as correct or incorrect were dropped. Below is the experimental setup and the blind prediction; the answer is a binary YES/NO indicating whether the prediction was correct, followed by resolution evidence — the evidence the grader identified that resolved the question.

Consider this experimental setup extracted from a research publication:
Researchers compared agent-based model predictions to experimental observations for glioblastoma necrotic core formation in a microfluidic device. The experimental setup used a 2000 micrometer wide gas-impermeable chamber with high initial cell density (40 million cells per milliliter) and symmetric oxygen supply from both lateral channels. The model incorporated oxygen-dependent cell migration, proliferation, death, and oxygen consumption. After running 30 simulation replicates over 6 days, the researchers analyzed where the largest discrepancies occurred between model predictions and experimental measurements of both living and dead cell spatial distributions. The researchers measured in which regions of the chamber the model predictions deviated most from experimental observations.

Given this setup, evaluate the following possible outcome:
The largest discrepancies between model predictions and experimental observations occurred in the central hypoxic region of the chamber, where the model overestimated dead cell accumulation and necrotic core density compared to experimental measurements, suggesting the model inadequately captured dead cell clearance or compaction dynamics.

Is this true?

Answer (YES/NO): NO